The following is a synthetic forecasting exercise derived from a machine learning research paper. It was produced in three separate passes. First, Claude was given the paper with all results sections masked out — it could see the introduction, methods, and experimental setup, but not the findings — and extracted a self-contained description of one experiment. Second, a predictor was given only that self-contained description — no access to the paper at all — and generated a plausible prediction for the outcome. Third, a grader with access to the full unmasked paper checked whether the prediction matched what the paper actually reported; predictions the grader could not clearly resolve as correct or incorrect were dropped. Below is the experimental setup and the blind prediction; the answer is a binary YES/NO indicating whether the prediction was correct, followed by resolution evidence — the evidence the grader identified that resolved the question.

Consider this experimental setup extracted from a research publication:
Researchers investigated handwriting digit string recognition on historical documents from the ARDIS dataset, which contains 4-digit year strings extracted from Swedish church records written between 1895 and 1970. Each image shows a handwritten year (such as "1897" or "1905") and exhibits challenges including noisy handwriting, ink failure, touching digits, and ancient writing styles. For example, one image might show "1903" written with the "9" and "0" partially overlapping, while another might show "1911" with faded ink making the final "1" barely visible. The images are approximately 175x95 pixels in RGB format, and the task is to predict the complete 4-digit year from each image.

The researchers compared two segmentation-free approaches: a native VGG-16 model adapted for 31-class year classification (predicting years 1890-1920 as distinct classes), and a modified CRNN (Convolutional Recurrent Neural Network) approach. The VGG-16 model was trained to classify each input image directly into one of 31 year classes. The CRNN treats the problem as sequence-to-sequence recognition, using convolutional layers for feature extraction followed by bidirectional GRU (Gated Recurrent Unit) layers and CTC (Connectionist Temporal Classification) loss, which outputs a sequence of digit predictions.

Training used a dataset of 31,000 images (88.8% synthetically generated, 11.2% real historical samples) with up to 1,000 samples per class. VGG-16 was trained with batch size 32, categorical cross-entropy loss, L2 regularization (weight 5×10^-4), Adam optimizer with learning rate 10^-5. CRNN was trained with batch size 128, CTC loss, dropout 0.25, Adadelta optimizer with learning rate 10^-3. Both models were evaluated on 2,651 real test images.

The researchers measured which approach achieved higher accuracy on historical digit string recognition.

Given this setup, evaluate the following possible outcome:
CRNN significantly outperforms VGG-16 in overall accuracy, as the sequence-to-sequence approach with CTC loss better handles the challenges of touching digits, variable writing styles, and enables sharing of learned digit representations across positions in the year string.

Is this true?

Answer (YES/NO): YES